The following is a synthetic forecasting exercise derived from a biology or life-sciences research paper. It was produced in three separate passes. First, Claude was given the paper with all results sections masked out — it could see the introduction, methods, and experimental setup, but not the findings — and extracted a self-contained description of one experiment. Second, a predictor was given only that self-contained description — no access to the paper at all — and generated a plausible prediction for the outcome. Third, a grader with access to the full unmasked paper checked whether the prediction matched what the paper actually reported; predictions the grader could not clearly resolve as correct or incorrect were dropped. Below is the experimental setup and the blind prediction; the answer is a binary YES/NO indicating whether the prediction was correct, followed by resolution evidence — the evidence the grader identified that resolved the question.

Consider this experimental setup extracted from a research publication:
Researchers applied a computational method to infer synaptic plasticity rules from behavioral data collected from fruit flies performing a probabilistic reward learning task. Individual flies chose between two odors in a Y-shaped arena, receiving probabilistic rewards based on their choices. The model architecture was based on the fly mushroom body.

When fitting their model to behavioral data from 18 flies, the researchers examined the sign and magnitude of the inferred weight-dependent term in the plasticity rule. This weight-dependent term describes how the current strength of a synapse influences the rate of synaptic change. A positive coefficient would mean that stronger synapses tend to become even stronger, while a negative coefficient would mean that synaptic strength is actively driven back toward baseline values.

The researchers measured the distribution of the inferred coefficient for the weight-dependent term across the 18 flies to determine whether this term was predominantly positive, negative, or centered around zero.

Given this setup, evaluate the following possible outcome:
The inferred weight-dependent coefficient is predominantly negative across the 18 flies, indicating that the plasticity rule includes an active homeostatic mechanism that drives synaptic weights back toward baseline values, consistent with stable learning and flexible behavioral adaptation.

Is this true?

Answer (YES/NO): YES